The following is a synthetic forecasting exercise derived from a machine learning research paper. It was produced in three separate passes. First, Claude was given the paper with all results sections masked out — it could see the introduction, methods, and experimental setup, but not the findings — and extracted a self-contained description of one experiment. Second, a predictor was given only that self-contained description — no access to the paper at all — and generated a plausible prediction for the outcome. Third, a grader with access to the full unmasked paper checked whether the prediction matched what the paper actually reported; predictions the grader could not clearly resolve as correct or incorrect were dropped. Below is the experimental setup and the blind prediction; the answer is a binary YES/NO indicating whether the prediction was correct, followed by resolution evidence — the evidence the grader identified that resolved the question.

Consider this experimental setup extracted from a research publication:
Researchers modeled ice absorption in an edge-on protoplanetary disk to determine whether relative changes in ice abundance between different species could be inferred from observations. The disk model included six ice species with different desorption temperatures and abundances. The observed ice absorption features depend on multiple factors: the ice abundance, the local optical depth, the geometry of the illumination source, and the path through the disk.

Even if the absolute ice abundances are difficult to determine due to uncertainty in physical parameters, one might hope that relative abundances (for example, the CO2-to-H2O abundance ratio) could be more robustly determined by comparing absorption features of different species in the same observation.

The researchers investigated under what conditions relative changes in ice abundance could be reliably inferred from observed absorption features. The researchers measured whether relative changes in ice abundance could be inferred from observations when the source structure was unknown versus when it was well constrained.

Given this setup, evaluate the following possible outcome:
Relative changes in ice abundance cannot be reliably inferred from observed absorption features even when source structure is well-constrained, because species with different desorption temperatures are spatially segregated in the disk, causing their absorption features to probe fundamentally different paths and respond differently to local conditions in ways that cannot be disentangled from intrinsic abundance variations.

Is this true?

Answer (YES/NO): NO